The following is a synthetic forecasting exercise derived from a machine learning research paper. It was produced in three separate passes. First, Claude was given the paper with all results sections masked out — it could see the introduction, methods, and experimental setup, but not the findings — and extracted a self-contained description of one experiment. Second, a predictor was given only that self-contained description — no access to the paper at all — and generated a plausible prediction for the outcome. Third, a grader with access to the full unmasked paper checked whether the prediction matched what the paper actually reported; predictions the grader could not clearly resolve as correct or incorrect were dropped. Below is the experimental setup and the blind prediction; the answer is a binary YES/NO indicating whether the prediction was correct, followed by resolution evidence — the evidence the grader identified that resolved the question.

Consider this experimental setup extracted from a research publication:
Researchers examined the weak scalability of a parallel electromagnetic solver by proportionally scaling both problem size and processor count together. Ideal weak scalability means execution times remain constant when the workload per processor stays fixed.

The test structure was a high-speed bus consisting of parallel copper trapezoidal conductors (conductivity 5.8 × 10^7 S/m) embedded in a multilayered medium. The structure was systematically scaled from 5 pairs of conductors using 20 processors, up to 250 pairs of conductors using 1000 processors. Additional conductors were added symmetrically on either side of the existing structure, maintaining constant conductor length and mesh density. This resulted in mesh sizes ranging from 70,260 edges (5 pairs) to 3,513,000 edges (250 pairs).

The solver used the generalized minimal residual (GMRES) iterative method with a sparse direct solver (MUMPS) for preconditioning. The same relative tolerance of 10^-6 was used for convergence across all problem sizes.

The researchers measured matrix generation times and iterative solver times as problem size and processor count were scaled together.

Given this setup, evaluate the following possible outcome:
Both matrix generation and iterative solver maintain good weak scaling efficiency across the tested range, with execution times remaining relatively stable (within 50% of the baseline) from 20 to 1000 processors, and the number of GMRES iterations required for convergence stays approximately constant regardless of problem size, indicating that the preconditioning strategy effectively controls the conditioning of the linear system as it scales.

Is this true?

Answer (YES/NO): NO